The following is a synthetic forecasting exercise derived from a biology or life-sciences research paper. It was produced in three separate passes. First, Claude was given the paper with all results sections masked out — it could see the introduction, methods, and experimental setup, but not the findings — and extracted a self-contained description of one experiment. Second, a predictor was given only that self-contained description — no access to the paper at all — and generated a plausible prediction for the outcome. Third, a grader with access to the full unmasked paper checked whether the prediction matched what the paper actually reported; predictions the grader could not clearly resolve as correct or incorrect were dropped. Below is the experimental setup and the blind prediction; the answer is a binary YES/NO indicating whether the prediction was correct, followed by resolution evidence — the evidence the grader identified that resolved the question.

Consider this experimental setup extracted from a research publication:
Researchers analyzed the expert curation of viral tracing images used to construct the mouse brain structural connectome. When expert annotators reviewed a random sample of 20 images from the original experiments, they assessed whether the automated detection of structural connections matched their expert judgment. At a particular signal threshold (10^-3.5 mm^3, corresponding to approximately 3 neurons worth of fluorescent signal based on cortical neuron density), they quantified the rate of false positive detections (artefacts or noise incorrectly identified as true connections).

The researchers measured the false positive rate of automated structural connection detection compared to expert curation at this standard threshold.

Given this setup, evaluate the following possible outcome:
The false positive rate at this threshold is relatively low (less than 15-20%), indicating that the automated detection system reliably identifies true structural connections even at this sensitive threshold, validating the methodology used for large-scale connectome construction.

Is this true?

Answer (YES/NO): YES